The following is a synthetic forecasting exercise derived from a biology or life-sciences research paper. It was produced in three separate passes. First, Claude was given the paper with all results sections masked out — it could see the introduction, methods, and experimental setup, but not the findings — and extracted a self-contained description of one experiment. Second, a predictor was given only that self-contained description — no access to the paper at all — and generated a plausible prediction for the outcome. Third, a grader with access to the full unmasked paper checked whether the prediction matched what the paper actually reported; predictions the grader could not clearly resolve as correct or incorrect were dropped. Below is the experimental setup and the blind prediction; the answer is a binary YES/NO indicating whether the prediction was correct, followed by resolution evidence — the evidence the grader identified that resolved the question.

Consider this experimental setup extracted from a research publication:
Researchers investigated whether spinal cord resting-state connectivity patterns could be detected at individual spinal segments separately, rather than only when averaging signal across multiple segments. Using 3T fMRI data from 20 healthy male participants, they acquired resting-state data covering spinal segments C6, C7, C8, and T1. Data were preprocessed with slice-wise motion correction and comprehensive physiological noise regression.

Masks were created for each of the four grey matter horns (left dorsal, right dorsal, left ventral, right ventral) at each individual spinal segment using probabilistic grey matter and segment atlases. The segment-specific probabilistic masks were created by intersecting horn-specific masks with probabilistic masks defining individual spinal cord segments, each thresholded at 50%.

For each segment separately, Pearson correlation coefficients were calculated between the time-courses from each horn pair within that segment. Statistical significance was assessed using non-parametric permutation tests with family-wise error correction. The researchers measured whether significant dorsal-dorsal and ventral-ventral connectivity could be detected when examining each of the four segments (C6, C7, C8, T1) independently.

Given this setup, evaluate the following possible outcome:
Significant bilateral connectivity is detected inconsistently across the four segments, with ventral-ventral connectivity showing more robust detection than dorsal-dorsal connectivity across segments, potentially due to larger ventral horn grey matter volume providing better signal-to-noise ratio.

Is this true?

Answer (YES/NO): NO